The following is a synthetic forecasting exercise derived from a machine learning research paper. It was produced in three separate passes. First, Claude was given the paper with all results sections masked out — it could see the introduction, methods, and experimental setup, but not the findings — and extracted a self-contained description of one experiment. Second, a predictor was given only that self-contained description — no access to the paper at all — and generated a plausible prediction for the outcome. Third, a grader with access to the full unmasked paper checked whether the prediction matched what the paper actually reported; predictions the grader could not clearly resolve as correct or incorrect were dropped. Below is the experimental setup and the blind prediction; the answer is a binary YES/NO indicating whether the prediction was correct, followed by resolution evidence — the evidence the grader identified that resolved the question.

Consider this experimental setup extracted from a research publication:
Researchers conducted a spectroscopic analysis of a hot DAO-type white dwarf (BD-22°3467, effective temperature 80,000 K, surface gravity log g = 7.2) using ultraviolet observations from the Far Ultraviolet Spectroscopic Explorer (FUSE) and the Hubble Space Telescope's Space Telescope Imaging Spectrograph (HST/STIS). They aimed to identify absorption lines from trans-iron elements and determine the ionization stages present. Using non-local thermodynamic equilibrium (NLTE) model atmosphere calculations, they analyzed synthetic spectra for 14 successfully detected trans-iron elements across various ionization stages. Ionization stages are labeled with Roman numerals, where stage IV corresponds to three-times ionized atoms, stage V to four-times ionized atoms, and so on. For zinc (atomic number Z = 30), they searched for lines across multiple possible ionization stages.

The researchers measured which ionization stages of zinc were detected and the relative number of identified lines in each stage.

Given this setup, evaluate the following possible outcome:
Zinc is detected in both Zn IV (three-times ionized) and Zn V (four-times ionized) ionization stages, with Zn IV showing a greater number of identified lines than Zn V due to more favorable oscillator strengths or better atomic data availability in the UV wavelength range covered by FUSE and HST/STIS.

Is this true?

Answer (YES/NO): NO